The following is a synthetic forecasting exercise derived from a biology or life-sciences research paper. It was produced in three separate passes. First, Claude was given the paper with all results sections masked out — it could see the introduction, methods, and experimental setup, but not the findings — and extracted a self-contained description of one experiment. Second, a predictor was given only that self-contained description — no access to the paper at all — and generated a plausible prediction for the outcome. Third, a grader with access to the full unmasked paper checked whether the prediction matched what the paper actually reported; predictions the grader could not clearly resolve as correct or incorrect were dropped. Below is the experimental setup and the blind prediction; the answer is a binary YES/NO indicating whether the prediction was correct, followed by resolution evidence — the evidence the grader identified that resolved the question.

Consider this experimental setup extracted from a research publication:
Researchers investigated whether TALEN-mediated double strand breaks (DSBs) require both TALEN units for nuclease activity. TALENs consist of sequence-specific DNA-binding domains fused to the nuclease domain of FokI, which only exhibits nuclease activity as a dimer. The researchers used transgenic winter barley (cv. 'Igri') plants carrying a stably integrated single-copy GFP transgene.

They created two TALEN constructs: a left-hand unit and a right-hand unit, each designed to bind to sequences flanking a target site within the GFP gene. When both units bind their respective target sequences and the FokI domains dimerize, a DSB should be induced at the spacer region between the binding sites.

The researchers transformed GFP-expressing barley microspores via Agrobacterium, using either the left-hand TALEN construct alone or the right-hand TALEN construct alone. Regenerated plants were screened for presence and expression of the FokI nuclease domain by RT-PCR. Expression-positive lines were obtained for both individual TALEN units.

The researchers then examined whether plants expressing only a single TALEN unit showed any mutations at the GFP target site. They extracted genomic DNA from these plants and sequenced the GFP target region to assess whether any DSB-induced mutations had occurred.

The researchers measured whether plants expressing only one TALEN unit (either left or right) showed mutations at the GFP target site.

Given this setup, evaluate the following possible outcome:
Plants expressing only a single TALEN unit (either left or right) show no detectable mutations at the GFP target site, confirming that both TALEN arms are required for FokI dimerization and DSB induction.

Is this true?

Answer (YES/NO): YES